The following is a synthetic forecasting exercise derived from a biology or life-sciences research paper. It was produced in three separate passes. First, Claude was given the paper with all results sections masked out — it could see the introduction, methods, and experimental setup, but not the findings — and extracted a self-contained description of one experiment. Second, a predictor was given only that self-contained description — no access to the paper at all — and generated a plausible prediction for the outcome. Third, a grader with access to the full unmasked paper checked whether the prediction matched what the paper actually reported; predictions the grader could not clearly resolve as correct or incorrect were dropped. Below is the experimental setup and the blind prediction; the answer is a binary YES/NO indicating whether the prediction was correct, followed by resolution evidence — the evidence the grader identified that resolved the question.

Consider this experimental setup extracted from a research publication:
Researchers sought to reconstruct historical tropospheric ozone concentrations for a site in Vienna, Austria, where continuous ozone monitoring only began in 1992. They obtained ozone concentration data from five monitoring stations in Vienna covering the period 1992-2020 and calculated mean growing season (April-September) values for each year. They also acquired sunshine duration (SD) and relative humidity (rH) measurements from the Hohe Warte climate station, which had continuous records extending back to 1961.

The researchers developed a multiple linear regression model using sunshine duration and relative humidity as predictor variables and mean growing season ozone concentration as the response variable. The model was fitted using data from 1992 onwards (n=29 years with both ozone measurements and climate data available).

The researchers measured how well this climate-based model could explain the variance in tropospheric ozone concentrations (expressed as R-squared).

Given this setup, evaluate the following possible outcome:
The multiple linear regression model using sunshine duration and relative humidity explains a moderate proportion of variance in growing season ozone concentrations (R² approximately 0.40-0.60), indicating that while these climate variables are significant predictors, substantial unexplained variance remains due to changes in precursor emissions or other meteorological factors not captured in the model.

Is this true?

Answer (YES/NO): YES